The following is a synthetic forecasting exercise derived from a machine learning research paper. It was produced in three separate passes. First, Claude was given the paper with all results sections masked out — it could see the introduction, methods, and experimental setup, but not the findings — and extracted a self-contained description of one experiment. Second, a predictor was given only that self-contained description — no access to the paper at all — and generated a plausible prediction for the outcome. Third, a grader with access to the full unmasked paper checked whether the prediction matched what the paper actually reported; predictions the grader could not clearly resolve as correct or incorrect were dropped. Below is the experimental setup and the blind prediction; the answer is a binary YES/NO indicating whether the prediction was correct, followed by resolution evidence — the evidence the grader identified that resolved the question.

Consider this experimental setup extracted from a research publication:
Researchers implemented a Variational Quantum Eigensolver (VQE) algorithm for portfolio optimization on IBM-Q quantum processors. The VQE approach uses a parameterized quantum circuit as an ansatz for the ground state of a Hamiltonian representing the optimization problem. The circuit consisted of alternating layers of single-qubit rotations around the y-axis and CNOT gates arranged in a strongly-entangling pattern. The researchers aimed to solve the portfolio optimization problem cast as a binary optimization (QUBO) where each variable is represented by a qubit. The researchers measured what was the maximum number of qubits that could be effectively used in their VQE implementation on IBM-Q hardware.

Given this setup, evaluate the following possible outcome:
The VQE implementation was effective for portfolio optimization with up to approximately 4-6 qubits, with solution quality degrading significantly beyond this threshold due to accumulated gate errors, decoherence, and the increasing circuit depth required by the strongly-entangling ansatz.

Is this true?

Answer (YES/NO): NO